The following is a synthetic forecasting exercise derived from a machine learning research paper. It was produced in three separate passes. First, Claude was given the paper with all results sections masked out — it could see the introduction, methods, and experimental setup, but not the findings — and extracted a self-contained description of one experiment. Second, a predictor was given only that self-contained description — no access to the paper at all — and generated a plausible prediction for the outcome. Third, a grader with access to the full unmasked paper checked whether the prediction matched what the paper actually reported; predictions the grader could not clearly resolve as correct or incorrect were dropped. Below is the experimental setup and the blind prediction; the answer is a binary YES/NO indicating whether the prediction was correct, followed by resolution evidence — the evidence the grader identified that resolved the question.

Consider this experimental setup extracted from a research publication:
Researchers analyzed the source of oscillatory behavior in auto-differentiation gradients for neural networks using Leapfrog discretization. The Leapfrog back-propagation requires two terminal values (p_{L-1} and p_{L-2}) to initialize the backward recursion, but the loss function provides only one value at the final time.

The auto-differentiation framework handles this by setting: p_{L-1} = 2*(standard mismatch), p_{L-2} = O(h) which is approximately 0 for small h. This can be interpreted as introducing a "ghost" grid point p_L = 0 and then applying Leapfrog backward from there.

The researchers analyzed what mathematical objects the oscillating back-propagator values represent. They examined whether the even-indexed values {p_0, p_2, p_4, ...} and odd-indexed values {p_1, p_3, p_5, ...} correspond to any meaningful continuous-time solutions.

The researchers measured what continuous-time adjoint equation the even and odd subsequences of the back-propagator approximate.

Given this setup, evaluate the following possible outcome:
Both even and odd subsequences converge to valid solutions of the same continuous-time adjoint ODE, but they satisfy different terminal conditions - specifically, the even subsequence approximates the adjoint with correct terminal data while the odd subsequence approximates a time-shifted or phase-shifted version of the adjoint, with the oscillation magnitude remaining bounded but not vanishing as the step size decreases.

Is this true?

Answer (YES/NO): NO